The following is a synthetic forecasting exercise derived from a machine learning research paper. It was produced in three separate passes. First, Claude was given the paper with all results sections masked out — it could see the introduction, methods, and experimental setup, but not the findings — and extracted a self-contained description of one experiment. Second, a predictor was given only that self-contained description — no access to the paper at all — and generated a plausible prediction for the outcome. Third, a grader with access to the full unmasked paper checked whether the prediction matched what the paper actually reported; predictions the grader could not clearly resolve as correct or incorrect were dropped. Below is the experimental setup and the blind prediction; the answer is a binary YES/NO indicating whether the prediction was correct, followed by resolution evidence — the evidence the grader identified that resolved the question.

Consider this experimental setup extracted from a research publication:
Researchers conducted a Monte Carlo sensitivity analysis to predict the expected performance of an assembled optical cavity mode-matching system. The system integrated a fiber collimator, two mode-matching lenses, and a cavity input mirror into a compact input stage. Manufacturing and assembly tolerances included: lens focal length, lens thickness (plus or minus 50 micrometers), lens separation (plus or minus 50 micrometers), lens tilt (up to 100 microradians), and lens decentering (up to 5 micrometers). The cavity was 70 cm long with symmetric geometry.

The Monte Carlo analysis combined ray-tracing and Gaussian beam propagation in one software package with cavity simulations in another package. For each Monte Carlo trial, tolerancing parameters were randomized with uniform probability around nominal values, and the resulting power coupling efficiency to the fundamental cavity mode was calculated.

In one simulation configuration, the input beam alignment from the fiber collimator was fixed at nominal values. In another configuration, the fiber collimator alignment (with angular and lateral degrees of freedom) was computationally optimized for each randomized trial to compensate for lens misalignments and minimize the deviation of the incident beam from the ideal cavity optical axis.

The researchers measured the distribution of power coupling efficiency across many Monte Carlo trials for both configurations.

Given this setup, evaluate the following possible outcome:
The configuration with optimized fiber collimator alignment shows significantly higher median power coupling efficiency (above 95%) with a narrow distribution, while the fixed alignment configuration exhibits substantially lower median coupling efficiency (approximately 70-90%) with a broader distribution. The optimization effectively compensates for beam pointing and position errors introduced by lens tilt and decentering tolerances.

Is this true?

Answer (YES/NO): NO